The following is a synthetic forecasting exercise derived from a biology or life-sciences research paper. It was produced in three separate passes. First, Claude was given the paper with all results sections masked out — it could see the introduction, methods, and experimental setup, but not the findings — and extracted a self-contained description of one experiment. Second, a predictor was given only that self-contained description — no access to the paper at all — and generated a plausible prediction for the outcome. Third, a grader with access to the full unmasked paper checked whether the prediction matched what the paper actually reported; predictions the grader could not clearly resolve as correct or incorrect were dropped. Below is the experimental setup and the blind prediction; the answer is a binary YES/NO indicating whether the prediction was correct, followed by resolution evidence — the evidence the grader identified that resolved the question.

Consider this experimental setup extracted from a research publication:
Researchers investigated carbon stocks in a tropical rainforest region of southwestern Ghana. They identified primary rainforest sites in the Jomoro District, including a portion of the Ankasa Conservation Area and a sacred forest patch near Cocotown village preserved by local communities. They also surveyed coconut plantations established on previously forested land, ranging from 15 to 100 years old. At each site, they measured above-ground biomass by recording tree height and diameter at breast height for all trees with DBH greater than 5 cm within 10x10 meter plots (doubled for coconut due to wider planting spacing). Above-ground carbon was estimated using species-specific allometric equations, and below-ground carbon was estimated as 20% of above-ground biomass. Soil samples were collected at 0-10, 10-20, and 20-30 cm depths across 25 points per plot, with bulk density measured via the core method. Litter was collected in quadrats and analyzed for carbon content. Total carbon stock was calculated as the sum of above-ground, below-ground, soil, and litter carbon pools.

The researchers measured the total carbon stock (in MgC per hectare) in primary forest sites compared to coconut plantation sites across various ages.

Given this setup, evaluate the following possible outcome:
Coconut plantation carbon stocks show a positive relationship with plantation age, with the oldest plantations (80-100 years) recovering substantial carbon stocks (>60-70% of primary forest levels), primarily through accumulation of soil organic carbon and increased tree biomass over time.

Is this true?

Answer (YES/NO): NO